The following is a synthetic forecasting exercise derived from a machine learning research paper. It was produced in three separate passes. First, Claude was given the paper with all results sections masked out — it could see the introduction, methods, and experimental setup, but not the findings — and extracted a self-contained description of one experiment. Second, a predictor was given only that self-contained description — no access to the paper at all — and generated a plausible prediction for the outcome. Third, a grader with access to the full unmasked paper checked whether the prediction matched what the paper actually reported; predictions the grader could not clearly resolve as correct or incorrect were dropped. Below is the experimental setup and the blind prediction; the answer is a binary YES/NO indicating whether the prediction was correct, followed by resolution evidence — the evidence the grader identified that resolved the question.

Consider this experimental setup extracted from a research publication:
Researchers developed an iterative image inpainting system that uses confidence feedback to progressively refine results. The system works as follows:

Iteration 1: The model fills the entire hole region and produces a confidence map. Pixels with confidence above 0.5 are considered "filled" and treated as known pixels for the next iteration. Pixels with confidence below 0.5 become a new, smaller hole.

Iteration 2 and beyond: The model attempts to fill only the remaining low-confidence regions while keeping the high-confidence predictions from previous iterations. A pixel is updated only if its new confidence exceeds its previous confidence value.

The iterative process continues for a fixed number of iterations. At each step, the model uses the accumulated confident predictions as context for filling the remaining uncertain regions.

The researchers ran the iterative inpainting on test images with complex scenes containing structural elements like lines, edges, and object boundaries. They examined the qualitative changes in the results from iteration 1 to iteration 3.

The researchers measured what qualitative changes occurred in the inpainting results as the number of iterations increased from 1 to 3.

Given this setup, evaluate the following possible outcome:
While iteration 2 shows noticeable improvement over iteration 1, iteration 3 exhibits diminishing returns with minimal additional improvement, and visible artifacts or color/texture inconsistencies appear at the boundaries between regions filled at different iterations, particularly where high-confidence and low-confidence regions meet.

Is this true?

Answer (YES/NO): NO